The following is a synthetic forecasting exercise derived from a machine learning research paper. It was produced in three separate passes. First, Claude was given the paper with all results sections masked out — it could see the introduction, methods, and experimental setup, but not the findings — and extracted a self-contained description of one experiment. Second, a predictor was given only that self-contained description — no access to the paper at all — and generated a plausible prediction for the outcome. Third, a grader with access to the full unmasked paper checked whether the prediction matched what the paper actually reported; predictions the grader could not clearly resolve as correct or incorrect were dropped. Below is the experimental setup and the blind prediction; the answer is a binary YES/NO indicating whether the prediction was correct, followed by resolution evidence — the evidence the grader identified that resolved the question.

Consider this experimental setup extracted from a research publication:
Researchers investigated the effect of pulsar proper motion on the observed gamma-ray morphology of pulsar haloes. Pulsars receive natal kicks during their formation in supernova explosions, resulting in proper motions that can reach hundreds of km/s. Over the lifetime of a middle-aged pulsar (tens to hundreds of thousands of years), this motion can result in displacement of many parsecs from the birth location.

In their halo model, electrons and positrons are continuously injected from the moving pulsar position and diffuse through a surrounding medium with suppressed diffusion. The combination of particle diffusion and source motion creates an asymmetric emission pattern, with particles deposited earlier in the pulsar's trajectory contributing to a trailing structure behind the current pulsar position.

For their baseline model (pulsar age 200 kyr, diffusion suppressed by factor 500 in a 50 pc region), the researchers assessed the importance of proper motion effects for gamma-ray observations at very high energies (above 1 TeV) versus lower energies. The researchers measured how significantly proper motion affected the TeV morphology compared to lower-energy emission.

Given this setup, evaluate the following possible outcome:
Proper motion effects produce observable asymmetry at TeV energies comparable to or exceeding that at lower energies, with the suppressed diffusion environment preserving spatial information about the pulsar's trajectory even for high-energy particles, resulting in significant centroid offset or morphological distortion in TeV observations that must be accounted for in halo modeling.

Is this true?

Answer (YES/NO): NO